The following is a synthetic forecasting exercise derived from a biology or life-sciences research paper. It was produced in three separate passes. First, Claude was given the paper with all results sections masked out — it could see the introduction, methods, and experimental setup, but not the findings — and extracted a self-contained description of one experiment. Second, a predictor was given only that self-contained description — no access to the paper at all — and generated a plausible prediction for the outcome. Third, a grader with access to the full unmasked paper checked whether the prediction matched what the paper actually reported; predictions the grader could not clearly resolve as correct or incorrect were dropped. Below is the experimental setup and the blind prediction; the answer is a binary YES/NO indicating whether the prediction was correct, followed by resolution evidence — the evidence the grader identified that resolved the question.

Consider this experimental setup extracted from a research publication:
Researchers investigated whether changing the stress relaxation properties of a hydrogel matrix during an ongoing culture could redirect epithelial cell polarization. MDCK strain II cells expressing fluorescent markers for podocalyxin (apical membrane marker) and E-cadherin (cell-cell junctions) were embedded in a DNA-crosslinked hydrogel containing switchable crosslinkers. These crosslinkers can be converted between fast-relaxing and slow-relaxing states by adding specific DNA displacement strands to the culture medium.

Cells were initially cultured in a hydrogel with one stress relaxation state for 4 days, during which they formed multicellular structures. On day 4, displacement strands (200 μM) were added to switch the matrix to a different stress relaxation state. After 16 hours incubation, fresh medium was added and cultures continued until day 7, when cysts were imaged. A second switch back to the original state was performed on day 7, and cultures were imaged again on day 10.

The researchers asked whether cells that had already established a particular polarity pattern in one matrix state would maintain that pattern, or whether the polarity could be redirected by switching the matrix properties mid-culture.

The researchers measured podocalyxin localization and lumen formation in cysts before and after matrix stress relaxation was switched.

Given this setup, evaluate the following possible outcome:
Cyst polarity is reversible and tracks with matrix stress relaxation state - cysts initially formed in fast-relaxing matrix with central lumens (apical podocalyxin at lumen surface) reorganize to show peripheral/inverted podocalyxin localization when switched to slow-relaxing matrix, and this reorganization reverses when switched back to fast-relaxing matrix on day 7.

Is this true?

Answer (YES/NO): NO